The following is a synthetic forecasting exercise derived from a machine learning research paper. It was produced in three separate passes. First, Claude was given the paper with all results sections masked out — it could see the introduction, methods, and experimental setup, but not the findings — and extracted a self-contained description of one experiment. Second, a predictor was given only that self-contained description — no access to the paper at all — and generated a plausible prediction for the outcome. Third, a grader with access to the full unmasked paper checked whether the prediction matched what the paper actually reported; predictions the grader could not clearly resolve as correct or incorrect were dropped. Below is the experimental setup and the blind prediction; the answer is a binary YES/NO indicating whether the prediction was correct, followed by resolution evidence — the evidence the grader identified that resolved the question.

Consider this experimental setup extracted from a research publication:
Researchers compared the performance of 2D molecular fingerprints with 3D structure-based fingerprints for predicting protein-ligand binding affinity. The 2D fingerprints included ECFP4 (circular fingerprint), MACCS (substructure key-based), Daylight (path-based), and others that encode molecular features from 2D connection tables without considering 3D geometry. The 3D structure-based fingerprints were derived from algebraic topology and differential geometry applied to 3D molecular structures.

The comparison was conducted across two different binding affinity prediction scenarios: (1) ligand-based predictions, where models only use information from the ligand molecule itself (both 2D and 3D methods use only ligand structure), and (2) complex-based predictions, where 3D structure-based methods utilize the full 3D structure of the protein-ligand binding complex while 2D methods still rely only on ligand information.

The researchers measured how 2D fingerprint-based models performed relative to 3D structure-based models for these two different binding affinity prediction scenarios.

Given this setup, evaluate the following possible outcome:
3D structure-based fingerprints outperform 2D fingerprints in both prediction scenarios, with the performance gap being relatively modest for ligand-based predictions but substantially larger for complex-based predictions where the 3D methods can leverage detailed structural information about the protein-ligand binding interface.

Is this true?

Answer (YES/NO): NO